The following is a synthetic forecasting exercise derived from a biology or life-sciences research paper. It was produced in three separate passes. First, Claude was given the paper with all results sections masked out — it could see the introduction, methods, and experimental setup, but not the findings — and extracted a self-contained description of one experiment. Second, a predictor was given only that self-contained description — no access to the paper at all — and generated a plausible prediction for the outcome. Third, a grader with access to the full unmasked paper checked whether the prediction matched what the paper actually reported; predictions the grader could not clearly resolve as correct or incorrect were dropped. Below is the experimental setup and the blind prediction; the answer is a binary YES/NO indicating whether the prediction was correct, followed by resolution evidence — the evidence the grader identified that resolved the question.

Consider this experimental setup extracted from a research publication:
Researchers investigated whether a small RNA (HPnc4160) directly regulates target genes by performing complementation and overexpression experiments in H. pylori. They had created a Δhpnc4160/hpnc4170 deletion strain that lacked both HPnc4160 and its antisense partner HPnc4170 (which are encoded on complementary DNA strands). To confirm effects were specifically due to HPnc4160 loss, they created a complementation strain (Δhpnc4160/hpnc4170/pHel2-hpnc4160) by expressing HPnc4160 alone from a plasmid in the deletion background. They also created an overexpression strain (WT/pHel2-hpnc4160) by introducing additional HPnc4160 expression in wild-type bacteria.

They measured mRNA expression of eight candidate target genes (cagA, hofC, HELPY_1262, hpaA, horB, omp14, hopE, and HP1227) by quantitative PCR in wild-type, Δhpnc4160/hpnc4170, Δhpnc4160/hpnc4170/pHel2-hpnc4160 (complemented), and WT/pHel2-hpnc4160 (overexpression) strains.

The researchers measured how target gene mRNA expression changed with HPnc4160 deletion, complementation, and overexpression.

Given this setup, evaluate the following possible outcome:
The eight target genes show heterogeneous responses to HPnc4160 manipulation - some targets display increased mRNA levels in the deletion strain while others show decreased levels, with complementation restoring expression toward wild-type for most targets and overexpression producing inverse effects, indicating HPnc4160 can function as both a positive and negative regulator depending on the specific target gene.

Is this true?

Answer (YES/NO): NO